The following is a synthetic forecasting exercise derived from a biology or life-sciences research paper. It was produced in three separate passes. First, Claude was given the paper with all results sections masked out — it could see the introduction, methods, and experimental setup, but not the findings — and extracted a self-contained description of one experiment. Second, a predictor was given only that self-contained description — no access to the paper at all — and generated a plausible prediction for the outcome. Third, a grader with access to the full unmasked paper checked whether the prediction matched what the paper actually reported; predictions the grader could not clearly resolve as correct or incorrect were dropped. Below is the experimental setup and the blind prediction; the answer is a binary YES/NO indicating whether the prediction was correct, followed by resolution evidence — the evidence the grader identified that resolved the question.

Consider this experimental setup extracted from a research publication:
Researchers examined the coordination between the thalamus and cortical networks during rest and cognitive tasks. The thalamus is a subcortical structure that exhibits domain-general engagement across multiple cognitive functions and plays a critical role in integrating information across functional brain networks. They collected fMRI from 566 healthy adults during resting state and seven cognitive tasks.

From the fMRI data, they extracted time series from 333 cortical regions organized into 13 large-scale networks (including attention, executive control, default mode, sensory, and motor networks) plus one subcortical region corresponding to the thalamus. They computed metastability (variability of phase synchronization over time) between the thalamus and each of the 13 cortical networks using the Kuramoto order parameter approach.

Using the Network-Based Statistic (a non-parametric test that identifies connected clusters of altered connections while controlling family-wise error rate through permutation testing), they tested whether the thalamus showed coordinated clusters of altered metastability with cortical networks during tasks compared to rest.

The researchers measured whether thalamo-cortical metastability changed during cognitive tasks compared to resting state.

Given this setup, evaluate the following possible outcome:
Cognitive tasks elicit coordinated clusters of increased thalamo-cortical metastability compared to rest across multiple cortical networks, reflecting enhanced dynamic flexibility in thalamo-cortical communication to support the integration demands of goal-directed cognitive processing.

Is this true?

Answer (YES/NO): YES